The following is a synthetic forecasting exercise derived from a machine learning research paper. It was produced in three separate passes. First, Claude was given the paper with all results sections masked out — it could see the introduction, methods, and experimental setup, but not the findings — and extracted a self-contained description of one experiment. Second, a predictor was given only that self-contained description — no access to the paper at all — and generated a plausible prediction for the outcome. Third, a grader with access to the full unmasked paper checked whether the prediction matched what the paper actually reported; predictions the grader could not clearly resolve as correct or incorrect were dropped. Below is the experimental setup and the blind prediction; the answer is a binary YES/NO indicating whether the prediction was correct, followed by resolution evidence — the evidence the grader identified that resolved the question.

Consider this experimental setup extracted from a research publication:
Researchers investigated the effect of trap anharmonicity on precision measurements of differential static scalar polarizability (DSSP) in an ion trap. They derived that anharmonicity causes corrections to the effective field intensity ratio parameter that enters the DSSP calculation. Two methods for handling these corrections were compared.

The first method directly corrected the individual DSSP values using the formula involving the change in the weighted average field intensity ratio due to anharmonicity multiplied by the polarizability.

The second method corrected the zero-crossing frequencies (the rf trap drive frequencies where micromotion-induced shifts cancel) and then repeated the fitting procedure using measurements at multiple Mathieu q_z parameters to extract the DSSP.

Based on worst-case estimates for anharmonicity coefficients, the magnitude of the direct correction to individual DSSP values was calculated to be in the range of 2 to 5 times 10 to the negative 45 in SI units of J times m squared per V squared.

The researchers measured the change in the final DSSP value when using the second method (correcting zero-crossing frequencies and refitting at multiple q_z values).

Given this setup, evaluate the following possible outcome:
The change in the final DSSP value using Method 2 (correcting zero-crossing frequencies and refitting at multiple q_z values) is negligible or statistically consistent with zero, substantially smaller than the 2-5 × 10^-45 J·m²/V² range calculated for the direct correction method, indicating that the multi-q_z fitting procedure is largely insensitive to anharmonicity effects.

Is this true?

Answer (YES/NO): YES